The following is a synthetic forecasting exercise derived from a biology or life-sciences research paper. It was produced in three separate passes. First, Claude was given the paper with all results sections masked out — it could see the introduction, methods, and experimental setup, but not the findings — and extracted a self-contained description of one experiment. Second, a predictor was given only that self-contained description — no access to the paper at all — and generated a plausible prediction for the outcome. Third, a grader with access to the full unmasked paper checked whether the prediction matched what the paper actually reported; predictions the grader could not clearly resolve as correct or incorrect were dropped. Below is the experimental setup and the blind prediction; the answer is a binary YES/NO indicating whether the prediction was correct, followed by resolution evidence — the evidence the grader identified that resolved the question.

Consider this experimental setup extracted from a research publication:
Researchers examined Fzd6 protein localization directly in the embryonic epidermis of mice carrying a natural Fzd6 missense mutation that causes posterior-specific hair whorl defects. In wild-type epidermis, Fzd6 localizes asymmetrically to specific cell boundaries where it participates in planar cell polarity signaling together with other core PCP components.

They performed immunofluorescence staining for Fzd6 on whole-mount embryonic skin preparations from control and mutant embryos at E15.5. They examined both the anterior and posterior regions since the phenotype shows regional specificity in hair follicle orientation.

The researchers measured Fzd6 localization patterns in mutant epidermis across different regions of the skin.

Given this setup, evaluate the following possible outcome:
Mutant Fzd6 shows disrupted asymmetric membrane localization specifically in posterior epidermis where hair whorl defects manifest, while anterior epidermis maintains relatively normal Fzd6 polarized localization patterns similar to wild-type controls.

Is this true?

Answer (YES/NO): NO